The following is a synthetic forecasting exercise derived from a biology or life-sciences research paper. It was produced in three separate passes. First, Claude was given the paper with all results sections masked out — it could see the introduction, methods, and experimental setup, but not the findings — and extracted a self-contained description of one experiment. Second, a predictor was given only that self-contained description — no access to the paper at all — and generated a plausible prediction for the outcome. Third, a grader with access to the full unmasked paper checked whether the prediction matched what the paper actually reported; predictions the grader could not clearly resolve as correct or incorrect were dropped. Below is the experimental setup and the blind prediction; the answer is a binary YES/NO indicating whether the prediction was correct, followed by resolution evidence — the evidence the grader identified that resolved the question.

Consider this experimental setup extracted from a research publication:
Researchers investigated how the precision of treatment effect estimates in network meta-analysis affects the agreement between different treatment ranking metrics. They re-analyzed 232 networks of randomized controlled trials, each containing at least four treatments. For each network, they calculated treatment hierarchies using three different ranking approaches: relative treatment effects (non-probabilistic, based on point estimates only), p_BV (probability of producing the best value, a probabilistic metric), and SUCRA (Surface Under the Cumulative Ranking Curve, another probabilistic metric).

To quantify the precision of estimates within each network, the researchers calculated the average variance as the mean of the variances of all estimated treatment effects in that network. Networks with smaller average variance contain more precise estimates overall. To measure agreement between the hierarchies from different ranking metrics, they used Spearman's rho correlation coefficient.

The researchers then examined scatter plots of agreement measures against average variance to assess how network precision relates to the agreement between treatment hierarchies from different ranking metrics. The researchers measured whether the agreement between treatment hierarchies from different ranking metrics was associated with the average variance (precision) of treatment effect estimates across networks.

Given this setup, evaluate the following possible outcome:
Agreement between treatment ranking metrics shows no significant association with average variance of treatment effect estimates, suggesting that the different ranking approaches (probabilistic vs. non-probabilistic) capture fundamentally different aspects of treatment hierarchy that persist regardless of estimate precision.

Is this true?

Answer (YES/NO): NO